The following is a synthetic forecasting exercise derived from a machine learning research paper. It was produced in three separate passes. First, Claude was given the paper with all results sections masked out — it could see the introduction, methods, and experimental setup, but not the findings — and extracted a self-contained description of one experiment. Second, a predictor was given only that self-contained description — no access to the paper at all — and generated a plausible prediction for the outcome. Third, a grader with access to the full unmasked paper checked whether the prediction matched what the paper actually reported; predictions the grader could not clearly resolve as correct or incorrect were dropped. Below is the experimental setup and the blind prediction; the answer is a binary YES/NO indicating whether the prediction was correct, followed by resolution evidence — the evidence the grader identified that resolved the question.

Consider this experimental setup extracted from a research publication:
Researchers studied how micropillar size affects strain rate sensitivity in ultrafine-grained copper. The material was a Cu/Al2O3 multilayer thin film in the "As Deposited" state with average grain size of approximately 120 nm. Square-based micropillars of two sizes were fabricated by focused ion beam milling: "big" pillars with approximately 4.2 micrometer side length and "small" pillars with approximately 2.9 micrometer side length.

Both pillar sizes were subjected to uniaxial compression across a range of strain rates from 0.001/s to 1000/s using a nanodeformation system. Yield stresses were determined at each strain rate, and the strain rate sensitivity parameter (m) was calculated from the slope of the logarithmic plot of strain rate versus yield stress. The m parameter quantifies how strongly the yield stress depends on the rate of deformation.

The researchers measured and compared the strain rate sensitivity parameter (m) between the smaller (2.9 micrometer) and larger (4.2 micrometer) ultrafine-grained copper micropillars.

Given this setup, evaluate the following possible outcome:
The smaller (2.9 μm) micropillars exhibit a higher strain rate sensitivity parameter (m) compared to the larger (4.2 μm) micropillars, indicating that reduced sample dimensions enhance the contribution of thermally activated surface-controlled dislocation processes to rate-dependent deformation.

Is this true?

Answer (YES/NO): NO